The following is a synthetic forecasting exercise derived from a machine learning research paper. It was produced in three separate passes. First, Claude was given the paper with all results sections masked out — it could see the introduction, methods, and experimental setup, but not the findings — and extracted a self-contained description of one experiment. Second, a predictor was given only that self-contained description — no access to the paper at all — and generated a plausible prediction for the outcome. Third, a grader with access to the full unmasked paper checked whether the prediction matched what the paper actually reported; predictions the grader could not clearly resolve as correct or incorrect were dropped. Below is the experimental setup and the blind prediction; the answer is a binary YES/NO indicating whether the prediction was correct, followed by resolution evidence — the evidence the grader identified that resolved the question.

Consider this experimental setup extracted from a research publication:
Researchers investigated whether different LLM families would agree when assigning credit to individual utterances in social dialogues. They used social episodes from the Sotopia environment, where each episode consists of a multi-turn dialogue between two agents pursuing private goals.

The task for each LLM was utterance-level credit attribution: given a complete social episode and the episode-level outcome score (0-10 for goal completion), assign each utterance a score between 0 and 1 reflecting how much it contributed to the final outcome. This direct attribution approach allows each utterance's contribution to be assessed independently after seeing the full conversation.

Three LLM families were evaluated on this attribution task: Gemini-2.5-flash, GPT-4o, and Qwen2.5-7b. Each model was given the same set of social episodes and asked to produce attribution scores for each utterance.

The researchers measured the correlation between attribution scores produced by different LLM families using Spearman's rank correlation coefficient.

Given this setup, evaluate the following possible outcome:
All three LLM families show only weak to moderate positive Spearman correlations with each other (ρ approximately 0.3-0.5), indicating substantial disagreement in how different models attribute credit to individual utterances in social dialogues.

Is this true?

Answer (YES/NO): NO